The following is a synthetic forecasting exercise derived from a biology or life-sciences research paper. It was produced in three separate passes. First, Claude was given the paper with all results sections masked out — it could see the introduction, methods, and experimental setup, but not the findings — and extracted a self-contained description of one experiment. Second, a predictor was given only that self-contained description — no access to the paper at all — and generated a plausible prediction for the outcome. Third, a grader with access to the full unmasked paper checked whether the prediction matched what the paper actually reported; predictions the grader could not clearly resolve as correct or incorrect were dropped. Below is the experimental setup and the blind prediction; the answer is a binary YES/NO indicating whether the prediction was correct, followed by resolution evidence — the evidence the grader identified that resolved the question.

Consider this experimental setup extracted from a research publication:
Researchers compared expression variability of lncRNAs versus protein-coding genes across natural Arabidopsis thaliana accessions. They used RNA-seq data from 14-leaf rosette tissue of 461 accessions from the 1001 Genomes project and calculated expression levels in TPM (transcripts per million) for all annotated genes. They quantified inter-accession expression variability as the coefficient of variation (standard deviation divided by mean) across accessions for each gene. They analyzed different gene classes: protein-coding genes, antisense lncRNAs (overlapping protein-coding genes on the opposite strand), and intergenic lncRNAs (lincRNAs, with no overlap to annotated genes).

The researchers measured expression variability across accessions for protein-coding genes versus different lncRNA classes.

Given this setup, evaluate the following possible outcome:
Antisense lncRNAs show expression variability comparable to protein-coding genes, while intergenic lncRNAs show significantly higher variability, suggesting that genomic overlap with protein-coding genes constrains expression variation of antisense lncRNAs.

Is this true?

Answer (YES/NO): NO